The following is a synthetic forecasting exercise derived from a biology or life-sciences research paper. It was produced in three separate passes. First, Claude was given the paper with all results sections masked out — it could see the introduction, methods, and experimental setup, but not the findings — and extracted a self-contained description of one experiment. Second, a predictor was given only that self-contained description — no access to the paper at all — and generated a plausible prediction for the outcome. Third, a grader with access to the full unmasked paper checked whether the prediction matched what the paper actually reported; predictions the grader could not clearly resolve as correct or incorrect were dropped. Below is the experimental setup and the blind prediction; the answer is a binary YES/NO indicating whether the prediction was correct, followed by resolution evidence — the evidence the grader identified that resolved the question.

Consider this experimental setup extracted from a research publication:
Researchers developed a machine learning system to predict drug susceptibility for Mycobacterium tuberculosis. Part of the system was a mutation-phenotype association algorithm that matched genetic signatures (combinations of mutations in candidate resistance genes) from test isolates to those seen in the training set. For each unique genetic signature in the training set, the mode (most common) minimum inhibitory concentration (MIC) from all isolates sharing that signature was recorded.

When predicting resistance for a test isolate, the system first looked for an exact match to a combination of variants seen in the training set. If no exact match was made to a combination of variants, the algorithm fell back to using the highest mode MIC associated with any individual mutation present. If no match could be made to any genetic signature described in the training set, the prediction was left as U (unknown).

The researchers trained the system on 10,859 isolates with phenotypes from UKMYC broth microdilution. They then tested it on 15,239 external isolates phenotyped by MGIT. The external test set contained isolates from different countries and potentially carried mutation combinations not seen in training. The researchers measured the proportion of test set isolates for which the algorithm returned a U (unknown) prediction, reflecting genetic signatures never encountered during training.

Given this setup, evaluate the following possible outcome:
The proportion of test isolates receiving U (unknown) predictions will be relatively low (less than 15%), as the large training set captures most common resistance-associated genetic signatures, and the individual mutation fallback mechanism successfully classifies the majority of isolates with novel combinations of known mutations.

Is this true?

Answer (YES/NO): NO